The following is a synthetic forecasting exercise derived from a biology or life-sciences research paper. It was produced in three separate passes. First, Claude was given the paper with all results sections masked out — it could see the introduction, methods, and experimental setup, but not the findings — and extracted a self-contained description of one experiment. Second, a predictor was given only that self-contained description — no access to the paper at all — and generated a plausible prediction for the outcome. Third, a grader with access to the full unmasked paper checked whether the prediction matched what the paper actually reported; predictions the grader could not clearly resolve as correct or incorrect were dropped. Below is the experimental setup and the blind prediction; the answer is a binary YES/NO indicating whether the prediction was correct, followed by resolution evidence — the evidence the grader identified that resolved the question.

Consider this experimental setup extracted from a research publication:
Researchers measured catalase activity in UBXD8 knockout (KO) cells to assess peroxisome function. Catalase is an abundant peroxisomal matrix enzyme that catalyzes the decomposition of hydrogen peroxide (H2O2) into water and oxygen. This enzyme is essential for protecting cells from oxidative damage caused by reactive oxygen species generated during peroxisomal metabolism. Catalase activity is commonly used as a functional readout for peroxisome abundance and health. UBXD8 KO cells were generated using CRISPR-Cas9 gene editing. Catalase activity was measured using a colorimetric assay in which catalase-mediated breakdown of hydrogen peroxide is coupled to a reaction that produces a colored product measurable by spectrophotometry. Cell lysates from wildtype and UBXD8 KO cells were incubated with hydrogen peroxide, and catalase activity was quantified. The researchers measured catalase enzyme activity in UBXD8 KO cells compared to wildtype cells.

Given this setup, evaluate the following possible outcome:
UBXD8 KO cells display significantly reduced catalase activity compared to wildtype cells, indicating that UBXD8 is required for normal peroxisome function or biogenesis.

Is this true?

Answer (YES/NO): YES